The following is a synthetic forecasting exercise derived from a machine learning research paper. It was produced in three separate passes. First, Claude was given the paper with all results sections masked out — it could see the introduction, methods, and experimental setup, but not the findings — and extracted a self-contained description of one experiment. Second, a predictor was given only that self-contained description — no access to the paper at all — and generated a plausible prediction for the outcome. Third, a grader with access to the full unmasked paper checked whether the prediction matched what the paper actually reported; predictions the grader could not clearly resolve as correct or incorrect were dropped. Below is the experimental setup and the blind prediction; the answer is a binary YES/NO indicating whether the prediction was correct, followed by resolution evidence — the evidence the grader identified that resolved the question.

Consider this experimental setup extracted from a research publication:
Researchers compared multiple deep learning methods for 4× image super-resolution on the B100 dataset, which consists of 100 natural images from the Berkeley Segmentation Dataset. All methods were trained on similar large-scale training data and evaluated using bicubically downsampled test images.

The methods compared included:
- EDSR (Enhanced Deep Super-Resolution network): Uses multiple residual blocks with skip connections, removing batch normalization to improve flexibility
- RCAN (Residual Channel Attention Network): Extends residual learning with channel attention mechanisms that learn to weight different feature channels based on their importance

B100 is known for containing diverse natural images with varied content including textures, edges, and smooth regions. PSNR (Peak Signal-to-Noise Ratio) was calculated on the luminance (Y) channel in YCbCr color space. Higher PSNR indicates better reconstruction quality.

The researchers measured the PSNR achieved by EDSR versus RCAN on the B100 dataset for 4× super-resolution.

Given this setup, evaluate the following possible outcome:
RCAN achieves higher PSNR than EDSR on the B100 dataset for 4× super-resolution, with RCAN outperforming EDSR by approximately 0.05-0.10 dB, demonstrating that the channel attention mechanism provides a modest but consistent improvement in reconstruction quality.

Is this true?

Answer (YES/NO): YES